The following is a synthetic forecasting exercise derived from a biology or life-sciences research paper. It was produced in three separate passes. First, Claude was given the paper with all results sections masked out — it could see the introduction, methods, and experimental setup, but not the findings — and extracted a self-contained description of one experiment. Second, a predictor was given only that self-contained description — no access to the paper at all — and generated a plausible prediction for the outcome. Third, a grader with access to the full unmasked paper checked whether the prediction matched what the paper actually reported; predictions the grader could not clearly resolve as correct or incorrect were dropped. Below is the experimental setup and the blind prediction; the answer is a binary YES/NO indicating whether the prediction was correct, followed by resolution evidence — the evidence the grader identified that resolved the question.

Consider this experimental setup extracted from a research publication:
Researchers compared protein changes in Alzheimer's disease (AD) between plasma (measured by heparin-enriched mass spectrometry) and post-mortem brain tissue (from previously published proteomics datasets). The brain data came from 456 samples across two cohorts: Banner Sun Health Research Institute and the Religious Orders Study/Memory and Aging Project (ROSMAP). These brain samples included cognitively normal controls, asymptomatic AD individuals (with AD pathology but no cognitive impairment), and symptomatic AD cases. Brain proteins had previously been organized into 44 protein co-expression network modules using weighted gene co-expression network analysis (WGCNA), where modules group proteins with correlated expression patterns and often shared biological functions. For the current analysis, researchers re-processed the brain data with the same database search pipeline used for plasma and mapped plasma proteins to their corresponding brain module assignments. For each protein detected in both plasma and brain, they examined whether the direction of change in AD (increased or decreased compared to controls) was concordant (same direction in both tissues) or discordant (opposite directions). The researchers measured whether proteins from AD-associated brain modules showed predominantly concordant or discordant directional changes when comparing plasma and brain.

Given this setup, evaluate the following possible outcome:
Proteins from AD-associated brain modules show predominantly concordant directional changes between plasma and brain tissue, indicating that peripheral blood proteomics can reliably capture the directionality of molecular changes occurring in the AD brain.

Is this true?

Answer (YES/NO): NO